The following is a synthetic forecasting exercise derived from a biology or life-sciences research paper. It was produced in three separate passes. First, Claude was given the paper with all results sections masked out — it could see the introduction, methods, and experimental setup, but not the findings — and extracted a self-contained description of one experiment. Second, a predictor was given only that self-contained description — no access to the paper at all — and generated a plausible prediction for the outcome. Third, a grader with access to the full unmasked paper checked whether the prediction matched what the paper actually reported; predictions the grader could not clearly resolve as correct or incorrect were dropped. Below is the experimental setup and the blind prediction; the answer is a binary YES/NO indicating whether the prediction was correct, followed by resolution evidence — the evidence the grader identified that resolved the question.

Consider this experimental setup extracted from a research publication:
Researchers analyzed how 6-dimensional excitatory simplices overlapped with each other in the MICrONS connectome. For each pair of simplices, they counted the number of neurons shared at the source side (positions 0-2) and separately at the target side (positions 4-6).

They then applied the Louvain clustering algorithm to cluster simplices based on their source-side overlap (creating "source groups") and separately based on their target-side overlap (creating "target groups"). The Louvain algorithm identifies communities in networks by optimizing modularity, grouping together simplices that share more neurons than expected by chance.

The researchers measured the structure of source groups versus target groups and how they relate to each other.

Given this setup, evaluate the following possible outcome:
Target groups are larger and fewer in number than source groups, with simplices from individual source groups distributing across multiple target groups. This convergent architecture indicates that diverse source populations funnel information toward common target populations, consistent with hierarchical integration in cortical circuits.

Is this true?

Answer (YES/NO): NO